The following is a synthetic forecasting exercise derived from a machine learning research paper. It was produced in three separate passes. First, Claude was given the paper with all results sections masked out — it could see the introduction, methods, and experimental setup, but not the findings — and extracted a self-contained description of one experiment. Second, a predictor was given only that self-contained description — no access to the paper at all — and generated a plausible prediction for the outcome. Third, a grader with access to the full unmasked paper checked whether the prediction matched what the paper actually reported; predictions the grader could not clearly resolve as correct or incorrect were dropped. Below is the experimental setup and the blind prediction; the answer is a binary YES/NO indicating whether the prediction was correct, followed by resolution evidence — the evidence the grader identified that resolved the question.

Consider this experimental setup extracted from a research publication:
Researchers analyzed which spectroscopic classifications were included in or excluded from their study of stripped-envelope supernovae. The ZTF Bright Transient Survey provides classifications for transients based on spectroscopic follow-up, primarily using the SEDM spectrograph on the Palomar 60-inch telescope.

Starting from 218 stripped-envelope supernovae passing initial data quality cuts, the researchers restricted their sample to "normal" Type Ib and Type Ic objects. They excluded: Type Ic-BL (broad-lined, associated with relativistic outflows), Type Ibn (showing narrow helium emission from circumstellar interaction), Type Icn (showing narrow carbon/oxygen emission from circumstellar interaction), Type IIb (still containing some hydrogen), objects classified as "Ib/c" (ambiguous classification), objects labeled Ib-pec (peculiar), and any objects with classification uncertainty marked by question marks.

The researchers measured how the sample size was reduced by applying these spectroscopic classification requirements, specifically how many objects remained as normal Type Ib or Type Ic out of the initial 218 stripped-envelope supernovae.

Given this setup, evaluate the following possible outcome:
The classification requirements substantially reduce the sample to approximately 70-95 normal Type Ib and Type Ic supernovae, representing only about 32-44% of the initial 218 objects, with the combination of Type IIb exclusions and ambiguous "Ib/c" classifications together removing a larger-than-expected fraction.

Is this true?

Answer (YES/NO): NO